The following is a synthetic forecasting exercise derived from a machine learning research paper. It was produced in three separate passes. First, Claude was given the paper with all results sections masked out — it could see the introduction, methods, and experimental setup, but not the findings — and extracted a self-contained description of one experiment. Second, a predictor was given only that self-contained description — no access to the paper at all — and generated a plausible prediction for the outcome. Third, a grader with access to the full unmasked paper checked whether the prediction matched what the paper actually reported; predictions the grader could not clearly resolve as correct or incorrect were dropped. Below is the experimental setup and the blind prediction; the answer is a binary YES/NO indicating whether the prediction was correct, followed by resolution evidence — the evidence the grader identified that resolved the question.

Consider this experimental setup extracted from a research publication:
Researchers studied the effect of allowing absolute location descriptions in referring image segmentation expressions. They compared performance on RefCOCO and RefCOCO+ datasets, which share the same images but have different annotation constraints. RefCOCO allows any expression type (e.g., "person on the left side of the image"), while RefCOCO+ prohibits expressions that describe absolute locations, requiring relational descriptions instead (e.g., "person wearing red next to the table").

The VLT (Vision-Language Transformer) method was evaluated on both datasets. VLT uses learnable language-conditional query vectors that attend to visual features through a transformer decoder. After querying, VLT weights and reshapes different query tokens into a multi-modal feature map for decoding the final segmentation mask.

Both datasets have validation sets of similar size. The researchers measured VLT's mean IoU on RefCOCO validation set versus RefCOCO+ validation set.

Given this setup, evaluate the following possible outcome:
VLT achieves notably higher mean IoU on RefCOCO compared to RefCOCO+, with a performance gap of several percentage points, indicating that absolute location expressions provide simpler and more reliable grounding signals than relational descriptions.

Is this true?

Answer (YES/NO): YES